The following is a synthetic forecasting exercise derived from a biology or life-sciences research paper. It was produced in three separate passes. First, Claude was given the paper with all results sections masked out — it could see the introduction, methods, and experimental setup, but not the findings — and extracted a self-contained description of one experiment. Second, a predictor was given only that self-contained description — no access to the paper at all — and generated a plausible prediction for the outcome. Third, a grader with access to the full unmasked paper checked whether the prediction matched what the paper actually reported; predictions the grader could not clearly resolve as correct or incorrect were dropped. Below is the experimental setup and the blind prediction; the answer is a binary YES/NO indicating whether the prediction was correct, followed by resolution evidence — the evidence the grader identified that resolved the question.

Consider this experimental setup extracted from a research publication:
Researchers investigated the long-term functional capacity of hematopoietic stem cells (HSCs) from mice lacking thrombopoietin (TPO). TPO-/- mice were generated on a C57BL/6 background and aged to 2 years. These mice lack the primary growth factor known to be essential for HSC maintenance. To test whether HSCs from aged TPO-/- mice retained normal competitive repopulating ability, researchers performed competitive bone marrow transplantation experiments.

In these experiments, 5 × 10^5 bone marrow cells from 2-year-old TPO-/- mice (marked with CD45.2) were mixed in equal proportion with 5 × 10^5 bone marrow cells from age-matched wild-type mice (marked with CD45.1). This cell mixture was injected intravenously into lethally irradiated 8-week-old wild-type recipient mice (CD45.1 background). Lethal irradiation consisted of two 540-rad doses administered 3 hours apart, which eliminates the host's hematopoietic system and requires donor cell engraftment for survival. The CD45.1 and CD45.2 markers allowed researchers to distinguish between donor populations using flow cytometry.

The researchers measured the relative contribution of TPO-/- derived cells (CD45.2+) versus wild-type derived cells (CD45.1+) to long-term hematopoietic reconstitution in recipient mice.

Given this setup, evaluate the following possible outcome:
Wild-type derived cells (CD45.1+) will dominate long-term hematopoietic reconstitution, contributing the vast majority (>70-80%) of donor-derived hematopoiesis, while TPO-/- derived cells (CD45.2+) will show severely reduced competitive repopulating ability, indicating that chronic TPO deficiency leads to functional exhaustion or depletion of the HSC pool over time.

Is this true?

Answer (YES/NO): YES